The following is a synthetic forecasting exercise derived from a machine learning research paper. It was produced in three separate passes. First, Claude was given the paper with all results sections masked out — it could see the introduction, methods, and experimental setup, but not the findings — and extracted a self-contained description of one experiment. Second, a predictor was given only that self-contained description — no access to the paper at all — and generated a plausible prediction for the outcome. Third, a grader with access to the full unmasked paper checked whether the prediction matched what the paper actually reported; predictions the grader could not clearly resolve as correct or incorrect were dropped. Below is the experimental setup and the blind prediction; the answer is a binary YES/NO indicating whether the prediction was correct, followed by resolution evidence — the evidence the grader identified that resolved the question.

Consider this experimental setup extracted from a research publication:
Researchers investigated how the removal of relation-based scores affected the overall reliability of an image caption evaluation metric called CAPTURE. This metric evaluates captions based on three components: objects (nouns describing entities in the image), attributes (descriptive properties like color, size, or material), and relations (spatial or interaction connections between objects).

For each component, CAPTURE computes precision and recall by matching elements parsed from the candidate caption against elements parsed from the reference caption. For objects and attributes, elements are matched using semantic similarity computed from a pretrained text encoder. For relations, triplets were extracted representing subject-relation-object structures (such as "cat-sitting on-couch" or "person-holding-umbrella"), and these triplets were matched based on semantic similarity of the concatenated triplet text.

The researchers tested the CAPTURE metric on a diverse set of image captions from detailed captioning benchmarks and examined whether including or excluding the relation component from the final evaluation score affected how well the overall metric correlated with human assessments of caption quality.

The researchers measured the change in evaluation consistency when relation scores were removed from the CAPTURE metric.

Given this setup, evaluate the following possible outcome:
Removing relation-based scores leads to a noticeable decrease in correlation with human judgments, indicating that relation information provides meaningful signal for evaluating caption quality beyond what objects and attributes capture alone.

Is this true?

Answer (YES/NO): NO